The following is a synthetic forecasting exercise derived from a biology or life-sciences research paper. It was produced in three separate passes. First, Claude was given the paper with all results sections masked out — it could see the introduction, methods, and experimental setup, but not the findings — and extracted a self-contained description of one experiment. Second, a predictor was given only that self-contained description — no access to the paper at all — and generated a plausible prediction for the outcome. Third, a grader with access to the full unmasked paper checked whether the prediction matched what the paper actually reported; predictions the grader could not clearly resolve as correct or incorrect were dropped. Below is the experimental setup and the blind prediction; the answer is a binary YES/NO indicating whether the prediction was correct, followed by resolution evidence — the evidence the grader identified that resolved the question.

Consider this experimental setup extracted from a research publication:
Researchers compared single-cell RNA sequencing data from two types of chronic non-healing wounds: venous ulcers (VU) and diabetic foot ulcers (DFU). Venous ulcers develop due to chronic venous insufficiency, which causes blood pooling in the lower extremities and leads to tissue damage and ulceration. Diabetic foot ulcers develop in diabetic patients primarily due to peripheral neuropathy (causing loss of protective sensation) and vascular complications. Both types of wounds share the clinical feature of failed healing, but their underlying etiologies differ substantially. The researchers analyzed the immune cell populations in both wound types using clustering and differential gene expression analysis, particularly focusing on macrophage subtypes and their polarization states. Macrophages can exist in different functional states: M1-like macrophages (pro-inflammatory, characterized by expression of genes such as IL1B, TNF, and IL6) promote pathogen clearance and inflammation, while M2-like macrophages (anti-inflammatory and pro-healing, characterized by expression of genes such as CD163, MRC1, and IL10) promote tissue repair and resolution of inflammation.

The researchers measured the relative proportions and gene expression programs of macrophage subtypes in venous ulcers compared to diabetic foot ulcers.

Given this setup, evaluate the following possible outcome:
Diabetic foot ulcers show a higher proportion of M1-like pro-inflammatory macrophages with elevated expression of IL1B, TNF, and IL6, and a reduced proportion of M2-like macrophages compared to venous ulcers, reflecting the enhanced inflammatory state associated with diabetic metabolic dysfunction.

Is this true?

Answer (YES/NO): NO